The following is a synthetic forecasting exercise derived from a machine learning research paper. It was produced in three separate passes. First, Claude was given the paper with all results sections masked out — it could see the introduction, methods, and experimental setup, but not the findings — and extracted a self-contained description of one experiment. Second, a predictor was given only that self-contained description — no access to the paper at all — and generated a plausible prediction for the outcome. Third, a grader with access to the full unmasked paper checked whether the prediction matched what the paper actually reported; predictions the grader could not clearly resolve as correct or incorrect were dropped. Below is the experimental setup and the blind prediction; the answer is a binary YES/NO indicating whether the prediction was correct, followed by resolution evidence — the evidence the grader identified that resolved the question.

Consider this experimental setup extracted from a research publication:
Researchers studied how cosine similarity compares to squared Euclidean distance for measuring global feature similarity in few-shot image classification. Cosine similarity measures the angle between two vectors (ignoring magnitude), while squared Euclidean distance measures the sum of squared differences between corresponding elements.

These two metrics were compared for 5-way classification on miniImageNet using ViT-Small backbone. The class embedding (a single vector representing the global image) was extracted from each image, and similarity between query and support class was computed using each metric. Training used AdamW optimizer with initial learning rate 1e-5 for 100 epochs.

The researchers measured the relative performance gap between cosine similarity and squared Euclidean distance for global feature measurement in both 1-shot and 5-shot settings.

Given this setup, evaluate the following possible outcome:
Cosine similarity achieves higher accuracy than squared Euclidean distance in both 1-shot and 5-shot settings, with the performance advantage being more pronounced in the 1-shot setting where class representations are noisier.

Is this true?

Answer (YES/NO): NO